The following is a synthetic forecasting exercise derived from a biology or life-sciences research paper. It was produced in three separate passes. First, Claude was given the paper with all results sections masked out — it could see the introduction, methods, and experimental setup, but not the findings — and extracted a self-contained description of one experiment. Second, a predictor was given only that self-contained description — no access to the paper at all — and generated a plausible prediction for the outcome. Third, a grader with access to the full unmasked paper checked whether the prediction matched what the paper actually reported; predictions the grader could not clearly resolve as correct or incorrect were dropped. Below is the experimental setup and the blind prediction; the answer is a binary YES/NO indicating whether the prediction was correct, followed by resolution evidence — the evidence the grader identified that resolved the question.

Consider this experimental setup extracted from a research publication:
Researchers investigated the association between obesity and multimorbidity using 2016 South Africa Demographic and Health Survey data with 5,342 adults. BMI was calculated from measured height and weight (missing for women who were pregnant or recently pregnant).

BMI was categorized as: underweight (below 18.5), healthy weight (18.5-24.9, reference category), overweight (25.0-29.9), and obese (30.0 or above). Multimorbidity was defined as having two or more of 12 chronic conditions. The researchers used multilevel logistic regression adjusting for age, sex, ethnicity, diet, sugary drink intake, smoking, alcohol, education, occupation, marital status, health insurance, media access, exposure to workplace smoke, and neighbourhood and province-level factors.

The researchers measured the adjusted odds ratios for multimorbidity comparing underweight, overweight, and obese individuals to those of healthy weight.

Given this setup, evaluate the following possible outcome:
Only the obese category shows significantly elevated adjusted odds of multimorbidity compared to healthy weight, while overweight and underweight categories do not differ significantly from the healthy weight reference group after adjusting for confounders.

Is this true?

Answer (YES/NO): YES